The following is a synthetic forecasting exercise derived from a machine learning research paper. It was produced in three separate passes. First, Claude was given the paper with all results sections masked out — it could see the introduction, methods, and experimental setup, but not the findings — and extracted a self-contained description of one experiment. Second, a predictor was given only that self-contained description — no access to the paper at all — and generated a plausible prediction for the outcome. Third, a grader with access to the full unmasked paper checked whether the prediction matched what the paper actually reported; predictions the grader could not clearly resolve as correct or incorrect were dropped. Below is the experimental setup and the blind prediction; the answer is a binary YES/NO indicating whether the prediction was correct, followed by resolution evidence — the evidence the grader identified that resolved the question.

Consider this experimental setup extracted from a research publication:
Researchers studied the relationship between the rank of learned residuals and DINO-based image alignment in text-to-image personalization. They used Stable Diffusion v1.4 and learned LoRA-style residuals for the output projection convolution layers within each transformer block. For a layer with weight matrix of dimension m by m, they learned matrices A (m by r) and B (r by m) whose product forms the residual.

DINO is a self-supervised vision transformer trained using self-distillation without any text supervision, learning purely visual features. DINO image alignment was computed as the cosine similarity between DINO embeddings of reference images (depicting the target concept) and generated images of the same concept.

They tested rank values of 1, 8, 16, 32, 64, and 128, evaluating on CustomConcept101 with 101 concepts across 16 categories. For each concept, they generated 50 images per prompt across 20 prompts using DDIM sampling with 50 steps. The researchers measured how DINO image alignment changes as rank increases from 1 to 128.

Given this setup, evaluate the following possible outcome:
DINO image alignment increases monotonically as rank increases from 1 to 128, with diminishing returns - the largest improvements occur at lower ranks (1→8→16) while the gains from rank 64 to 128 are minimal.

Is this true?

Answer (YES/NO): NO